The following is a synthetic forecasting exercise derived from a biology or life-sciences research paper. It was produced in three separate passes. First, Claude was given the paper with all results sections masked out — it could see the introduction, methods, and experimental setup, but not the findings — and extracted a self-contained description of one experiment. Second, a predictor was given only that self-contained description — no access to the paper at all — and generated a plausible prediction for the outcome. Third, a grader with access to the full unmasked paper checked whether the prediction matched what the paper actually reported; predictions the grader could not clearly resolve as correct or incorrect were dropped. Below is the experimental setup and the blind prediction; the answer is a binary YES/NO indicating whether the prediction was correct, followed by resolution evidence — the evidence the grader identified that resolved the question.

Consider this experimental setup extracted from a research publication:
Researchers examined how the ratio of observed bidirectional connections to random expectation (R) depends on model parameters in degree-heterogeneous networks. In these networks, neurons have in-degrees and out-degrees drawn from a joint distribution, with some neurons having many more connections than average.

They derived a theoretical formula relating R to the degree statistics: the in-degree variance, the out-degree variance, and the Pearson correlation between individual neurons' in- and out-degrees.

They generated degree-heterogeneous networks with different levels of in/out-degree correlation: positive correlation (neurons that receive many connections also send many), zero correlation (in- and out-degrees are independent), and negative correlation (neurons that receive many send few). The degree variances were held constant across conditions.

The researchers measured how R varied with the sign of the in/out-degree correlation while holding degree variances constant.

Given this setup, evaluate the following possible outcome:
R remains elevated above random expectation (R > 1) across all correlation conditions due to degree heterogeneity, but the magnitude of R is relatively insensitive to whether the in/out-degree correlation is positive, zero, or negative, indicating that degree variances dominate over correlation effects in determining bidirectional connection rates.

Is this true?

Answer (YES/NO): NO